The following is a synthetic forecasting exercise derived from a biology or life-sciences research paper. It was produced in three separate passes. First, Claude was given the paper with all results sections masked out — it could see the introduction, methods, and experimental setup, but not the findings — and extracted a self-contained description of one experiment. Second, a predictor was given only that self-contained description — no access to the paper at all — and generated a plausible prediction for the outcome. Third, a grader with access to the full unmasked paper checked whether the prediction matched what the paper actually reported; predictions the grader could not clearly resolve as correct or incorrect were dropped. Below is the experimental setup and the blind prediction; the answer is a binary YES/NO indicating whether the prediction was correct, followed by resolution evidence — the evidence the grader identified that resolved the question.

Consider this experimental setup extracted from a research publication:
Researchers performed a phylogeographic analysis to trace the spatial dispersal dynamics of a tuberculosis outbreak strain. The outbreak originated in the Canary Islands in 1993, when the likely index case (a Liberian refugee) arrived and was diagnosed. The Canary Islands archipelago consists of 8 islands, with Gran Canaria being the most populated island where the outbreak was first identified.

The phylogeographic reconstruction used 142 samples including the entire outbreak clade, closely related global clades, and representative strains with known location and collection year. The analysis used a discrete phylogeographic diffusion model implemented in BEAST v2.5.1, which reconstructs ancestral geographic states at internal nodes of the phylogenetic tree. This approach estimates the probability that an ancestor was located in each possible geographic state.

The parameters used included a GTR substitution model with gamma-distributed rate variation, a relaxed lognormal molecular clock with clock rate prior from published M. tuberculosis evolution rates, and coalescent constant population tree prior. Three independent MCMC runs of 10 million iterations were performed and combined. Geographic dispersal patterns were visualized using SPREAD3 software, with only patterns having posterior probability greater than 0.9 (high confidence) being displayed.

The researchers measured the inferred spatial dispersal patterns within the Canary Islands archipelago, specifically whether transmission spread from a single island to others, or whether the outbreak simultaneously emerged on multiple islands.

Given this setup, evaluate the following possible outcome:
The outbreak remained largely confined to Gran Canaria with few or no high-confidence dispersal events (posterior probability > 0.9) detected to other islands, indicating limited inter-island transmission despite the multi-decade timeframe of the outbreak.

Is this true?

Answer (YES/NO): NO